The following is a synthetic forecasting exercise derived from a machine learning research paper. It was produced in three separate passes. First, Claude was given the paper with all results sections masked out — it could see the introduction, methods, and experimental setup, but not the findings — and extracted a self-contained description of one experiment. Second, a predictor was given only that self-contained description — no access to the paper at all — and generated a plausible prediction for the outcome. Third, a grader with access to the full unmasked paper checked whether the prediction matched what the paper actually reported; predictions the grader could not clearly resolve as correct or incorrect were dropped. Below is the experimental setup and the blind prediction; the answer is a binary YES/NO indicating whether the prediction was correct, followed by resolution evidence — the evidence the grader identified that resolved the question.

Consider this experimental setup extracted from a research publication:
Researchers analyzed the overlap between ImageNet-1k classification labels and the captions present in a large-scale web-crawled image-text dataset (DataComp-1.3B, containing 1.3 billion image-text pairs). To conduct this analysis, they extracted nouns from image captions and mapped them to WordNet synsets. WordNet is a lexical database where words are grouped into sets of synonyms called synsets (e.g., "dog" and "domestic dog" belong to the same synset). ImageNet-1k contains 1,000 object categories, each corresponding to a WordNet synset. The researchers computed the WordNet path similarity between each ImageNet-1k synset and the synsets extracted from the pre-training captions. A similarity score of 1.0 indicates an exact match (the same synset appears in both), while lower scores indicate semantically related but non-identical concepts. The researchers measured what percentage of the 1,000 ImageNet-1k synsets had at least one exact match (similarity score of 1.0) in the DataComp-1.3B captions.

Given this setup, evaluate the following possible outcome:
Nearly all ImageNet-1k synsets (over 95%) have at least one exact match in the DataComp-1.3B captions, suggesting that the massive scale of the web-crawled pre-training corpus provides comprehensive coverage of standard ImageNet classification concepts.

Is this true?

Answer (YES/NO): NO